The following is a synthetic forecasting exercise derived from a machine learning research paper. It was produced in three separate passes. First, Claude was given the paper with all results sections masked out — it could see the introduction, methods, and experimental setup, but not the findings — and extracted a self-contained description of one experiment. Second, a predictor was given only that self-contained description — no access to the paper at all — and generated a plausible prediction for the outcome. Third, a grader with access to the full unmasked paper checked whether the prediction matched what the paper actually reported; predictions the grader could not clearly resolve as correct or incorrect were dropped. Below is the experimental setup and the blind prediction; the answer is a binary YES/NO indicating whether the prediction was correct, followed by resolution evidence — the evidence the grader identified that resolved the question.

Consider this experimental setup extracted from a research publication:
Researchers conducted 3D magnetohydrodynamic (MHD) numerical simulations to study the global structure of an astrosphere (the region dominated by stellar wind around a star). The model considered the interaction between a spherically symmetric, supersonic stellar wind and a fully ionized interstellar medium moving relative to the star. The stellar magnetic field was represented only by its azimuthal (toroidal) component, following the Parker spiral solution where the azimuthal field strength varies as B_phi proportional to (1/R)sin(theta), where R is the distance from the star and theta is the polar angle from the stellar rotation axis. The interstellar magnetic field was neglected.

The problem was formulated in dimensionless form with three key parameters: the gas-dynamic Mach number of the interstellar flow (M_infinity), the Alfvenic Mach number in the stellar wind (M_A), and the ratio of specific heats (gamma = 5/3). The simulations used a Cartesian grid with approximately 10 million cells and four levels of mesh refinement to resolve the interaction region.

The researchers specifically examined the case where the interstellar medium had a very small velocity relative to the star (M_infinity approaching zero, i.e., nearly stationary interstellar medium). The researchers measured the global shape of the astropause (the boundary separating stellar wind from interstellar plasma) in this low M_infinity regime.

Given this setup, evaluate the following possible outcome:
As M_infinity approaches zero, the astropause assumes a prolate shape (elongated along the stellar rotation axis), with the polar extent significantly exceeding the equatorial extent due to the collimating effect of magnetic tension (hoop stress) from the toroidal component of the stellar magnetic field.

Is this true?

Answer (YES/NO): NO